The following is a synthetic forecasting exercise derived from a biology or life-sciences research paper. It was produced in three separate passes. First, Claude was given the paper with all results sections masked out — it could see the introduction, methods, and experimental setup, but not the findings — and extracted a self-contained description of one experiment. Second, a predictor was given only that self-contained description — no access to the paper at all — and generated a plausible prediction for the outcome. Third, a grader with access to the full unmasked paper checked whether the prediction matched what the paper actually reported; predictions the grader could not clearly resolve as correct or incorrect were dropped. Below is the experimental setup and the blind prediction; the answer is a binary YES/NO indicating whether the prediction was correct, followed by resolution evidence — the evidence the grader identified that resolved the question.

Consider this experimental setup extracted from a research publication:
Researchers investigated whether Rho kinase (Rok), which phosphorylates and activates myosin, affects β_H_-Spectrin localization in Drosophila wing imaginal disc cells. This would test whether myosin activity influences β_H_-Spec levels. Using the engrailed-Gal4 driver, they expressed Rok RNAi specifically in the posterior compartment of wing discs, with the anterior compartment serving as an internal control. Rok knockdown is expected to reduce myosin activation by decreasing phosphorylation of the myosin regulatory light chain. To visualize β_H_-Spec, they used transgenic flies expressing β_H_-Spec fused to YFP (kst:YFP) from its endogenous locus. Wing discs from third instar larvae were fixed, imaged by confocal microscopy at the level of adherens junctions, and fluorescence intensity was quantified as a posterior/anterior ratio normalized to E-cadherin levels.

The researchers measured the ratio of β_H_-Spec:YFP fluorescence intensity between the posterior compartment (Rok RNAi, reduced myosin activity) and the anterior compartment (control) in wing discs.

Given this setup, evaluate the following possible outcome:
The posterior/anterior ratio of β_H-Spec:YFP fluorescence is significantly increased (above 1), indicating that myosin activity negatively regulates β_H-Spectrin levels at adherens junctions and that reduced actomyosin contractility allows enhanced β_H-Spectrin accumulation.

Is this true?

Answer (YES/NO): YES